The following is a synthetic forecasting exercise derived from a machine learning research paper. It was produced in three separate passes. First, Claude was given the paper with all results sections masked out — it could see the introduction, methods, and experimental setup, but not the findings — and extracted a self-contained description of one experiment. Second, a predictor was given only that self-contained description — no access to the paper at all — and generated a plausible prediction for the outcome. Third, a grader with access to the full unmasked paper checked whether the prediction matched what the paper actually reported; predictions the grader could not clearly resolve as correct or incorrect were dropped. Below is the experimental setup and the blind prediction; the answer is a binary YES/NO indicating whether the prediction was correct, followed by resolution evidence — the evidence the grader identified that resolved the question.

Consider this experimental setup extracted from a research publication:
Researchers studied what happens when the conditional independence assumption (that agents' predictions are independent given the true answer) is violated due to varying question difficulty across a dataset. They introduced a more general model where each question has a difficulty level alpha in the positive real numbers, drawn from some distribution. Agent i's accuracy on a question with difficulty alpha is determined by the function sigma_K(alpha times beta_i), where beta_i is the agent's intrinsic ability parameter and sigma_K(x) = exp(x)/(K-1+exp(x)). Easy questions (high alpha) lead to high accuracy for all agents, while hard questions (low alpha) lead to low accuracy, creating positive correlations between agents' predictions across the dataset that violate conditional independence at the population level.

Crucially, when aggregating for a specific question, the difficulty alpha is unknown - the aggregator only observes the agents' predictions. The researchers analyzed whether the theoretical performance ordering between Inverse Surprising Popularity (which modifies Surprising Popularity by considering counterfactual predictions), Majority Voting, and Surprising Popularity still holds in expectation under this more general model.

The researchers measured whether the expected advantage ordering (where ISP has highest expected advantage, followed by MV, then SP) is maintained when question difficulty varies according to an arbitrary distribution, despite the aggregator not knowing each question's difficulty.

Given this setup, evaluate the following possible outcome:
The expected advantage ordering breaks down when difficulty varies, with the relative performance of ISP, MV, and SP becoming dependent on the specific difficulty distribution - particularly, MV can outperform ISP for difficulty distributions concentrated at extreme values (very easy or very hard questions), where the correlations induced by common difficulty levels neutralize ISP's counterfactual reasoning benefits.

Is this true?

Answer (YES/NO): NO